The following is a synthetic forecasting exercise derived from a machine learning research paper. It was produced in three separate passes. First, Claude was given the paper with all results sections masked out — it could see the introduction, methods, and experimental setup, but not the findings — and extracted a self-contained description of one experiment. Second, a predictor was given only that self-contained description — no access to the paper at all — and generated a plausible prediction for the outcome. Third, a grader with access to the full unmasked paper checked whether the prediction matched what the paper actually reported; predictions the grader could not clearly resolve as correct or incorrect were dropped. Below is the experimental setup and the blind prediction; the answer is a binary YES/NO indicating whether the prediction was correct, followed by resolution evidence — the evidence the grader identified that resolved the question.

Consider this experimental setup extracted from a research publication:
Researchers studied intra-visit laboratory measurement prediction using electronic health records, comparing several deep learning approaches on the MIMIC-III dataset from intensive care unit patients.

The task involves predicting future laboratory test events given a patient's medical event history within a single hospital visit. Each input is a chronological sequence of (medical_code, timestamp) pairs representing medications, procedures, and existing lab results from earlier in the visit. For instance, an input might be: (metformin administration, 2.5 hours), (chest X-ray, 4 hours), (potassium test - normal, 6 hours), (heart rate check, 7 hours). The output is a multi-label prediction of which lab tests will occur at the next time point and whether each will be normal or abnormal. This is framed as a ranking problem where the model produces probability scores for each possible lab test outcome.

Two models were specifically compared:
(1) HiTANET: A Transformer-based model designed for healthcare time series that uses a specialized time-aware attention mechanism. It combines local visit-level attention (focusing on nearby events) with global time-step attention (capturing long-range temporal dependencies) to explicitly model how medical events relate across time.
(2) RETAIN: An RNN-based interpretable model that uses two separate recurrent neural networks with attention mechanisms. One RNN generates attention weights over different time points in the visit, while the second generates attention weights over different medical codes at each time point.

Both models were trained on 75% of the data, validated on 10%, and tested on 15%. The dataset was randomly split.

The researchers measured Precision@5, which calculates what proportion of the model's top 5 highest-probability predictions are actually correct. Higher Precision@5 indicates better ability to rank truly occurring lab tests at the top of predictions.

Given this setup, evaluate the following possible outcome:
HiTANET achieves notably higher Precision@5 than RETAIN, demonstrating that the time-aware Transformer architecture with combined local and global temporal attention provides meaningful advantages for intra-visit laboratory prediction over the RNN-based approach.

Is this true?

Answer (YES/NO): YES